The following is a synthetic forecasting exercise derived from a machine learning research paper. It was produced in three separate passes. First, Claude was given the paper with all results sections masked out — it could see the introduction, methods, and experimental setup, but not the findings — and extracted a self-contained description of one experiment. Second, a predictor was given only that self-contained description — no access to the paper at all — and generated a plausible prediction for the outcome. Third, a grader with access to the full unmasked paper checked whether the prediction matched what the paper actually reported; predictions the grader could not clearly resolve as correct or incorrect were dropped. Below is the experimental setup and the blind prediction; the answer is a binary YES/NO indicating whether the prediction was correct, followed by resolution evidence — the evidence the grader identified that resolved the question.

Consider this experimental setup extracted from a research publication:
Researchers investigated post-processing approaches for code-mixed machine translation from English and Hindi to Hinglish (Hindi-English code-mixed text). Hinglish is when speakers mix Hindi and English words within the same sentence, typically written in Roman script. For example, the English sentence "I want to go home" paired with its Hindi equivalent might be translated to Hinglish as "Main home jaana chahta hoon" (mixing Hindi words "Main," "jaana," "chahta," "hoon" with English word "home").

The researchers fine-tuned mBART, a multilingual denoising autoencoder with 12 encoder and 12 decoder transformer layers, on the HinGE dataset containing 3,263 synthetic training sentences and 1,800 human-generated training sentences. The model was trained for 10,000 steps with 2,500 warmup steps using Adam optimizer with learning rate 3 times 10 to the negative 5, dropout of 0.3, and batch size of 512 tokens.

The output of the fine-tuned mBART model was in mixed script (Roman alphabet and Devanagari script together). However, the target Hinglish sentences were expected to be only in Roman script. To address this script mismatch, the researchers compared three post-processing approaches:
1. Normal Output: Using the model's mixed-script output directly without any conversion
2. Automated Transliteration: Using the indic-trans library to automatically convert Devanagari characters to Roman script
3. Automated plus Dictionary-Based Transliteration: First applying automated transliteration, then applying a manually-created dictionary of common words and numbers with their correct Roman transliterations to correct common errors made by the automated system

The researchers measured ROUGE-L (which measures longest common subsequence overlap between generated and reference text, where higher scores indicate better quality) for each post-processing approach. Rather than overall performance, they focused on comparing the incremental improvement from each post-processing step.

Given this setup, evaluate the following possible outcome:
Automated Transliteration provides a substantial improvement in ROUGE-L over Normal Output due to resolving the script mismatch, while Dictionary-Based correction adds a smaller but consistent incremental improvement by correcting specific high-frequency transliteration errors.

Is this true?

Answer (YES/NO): NO